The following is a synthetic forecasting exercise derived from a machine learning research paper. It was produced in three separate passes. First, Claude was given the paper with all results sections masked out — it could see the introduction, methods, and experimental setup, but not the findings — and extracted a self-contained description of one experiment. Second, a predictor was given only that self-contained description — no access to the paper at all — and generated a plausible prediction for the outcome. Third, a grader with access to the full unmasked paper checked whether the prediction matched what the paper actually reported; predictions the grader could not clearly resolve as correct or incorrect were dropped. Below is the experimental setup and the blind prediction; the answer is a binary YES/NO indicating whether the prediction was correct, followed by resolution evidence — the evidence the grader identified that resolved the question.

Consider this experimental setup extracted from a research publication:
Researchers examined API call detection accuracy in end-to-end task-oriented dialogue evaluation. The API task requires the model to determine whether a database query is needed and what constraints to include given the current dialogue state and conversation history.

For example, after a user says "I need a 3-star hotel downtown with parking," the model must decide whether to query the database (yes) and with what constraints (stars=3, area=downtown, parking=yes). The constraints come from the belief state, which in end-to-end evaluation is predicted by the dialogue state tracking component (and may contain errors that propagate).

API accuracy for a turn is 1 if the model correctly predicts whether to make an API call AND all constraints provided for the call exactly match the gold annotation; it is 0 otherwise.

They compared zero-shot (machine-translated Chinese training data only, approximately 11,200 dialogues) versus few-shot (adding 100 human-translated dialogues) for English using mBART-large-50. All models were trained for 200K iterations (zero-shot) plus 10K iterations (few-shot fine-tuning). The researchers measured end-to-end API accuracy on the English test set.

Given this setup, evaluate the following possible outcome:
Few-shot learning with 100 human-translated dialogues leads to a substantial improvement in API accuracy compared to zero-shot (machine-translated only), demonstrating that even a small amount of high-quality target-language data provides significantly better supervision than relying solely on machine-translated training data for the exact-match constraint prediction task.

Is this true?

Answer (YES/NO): NO